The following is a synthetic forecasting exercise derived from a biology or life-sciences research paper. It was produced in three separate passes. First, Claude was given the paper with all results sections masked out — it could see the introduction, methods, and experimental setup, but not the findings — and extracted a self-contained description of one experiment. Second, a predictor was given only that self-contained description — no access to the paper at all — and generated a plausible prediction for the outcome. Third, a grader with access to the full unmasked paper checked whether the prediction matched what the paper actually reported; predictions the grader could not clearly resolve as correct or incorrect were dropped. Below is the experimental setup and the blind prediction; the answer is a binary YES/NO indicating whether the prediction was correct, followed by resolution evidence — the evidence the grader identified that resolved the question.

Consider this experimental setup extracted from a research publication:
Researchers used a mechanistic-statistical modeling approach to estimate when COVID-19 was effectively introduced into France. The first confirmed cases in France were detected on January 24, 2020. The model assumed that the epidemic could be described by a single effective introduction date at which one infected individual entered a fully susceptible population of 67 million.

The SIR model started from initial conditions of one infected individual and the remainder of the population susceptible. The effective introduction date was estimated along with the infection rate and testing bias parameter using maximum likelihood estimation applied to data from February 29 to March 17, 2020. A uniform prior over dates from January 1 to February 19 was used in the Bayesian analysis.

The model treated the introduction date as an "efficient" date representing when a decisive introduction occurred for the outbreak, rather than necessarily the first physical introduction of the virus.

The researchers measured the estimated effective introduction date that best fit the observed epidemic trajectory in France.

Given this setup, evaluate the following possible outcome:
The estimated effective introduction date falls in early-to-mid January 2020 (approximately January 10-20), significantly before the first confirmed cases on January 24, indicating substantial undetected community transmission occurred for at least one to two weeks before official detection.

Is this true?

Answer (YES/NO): NO